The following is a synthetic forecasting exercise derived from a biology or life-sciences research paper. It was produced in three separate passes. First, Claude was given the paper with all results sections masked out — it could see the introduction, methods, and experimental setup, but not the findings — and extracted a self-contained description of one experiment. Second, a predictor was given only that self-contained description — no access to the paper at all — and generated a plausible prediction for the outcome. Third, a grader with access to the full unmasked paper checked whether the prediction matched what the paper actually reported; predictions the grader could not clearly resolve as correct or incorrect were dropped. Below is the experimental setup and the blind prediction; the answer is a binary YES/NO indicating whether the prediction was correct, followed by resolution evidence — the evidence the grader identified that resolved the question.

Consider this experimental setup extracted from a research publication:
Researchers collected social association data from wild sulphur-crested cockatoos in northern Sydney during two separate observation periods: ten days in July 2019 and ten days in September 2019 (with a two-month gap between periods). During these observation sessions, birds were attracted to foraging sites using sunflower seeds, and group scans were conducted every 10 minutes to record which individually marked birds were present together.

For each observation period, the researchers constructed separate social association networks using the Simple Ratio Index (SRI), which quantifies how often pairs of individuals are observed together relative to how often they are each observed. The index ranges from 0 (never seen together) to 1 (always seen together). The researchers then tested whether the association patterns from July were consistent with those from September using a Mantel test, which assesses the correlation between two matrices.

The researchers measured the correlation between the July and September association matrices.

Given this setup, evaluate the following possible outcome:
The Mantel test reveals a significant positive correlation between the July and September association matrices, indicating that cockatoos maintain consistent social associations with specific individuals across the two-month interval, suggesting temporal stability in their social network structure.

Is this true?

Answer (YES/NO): YES